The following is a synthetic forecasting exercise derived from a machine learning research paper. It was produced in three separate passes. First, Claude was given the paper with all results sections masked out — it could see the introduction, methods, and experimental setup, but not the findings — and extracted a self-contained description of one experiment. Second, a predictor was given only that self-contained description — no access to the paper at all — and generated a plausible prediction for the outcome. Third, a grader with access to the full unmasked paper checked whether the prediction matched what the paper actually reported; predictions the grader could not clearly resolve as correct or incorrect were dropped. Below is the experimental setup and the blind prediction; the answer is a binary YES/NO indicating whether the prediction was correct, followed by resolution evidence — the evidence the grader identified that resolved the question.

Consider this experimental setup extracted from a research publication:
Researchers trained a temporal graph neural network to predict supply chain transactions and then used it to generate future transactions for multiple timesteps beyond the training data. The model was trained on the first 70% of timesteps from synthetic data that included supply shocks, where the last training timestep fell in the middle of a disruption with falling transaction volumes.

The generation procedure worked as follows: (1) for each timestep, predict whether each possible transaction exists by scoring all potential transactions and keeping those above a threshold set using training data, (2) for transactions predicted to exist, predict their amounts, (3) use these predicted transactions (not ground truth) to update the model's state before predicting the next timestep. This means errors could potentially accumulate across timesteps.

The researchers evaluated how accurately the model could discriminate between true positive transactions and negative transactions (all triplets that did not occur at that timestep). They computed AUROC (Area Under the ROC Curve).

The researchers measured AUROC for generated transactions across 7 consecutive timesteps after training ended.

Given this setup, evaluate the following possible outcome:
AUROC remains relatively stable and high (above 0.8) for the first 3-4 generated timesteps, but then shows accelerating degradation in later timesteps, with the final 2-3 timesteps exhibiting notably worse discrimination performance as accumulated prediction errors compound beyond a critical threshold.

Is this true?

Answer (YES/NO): NO